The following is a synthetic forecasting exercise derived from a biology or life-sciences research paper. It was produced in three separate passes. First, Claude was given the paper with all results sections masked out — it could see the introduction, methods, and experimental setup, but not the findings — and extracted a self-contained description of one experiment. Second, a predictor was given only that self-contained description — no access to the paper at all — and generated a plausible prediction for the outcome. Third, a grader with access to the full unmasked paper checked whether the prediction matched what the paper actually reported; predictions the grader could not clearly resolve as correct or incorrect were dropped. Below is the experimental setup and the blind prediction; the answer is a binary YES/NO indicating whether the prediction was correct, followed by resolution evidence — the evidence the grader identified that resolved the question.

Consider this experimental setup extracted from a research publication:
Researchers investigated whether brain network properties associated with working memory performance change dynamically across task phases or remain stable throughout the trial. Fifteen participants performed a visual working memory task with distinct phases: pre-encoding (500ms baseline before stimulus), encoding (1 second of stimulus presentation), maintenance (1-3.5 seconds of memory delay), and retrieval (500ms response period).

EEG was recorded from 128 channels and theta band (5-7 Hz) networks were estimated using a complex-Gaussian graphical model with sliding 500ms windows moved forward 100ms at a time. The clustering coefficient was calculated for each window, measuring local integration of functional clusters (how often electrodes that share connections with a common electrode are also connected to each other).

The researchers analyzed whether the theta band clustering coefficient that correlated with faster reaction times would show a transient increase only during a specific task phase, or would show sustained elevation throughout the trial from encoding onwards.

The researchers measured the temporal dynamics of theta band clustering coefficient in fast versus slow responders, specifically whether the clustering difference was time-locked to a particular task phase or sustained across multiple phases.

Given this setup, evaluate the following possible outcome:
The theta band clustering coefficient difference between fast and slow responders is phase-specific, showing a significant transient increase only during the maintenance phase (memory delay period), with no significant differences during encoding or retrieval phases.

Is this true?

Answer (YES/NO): NO